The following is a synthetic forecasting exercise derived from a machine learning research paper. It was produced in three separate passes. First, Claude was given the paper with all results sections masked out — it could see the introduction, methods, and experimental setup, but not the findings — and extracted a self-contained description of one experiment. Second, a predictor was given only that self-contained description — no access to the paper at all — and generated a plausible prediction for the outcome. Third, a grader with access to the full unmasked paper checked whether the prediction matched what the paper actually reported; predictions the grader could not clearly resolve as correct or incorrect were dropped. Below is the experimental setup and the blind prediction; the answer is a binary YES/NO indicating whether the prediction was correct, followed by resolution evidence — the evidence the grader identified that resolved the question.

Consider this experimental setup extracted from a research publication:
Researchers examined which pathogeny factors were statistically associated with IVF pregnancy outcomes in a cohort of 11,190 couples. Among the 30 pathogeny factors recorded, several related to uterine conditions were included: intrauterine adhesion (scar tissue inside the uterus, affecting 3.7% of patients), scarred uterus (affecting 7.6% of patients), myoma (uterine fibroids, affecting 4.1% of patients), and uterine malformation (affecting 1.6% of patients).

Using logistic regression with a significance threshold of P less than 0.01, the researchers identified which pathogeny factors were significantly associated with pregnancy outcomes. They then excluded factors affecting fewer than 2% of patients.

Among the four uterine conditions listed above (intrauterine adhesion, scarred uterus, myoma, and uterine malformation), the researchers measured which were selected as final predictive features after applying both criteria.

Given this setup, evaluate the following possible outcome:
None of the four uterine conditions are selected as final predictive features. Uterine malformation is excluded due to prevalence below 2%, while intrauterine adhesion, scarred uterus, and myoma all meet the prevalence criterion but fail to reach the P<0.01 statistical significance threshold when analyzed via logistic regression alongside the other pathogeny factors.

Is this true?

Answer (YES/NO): NO